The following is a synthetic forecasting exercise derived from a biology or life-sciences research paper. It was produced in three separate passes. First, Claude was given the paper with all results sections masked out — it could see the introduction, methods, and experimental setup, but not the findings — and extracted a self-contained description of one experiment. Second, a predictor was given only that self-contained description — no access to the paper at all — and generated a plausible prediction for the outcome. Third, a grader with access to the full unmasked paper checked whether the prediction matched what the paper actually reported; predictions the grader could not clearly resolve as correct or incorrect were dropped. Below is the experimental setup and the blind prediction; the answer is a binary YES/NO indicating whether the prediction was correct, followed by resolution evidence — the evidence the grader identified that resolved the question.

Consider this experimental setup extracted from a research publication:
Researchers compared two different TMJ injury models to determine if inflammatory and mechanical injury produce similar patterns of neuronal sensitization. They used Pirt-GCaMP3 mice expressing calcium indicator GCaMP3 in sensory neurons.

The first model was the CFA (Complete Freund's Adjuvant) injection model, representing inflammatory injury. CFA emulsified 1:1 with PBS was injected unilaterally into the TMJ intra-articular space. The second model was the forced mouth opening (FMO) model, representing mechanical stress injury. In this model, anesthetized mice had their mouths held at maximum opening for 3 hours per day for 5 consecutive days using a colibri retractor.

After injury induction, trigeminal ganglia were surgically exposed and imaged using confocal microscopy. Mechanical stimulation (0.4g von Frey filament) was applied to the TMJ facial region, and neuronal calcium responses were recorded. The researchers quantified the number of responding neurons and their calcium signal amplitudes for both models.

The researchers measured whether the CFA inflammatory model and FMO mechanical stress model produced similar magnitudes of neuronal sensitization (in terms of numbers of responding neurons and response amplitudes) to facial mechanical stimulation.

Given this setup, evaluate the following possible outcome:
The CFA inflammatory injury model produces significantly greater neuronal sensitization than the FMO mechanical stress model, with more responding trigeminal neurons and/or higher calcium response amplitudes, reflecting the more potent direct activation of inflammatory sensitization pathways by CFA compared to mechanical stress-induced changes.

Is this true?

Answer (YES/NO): NO